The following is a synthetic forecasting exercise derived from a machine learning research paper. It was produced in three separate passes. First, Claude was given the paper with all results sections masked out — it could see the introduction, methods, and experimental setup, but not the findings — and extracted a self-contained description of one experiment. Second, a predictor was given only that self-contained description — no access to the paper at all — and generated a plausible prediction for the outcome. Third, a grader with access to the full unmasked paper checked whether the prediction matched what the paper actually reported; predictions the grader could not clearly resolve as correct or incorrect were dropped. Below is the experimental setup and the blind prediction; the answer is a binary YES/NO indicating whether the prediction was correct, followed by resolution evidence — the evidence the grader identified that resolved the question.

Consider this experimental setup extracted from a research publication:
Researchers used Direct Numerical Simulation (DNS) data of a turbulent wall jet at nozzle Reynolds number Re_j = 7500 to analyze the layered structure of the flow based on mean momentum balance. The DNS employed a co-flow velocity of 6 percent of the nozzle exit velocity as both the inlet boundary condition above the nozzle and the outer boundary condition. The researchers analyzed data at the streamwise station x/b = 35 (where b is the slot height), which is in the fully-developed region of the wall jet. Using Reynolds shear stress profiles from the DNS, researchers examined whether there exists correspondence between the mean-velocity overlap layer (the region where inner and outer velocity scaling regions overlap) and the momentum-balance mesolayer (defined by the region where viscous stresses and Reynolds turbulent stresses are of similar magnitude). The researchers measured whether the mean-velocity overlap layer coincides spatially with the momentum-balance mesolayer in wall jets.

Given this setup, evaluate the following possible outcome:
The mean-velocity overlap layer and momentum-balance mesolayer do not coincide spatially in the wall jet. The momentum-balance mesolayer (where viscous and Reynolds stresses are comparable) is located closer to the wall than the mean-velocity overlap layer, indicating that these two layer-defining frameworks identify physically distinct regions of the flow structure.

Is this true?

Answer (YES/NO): NO